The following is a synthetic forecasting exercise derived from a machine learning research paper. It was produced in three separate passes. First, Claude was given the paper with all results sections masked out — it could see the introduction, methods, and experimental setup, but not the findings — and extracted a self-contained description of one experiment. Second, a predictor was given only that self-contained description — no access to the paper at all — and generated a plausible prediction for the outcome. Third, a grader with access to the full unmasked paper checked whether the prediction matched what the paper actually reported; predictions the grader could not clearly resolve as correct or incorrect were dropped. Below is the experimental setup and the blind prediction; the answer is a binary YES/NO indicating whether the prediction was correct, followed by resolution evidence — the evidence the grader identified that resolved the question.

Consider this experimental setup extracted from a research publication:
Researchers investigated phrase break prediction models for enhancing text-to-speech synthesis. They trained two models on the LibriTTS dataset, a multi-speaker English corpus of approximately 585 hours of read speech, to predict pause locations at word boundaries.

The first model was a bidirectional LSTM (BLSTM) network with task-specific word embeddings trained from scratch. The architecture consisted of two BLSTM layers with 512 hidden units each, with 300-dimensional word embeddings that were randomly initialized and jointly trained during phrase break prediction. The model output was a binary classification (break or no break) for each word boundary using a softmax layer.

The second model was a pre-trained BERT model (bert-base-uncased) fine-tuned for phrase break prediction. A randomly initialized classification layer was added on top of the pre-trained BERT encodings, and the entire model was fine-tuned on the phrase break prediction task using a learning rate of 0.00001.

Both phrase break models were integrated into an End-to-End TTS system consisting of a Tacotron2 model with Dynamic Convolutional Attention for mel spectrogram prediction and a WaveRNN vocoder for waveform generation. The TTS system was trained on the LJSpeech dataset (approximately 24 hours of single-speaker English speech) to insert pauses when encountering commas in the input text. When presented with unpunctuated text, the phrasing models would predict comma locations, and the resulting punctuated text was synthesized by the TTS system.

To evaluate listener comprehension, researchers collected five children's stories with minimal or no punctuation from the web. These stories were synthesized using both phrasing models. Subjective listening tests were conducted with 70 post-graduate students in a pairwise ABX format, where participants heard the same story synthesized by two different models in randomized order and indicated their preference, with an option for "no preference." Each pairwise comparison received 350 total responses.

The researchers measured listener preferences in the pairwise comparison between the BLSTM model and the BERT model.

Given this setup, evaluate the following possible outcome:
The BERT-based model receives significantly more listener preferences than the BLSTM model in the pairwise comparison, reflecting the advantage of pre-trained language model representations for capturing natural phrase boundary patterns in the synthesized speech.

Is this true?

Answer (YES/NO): YES